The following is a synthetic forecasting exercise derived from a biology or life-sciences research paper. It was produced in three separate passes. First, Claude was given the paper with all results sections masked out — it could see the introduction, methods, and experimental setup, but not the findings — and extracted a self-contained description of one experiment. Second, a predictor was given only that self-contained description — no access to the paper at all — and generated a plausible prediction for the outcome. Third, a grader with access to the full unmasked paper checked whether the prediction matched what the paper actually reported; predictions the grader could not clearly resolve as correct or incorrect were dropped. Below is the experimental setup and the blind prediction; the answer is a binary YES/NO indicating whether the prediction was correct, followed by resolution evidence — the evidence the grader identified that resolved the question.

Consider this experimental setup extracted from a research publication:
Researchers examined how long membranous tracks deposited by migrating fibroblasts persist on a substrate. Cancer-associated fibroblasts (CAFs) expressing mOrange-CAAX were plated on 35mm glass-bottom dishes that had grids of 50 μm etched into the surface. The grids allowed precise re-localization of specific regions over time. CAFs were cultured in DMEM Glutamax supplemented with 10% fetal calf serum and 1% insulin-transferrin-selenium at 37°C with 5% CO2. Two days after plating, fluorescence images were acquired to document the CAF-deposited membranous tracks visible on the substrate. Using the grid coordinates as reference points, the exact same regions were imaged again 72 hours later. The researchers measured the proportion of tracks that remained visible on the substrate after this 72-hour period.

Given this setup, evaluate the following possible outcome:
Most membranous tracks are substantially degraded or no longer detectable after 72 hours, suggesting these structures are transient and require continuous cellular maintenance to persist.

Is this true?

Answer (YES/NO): NO